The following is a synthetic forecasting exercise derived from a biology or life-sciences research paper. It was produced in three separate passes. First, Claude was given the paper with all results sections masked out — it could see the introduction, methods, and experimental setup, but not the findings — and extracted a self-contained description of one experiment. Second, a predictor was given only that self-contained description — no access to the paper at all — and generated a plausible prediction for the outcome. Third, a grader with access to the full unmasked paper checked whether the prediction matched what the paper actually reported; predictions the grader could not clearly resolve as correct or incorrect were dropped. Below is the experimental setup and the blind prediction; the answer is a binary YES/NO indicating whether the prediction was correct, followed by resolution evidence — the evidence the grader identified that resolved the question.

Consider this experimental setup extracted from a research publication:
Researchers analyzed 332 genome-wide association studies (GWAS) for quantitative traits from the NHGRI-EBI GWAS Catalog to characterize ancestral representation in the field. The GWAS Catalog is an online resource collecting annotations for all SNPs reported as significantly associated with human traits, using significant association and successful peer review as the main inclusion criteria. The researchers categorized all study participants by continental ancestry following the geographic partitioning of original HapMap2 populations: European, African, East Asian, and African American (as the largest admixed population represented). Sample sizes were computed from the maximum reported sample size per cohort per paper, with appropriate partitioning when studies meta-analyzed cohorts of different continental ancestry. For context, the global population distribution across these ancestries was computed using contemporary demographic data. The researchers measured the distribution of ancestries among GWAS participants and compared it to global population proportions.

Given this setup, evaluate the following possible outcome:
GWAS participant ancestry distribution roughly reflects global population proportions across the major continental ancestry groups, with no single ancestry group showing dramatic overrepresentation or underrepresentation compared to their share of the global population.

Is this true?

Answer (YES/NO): NO